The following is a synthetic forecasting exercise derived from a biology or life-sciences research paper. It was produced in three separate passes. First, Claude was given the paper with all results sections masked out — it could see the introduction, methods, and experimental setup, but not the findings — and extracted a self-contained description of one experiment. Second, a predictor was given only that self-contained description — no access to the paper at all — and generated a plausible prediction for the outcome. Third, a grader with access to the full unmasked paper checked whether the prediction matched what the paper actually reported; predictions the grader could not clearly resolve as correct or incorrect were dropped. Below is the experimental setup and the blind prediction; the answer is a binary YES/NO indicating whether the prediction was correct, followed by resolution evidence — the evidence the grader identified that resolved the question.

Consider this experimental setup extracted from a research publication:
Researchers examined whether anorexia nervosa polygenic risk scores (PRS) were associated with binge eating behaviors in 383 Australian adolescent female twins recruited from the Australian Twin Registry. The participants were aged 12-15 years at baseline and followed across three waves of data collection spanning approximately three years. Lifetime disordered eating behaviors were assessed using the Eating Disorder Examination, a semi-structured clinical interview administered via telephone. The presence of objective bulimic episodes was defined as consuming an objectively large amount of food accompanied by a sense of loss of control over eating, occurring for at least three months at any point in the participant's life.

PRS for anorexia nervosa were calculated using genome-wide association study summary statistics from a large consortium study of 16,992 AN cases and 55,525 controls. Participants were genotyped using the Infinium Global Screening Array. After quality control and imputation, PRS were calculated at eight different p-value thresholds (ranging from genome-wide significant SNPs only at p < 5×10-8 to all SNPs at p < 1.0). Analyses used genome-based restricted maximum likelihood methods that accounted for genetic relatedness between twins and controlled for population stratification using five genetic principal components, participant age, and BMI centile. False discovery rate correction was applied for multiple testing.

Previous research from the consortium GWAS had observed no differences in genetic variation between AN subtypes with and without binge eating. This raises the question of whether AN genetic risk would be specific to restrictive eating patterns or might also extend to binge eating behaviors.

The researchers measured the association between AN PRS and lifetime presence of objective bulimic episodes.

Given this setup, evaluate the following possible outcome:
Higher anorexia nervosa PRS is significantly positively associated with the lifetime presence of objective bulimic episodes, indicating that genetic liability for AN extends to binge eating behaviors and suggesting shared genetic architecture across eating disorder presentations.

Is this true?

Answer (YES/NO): YES